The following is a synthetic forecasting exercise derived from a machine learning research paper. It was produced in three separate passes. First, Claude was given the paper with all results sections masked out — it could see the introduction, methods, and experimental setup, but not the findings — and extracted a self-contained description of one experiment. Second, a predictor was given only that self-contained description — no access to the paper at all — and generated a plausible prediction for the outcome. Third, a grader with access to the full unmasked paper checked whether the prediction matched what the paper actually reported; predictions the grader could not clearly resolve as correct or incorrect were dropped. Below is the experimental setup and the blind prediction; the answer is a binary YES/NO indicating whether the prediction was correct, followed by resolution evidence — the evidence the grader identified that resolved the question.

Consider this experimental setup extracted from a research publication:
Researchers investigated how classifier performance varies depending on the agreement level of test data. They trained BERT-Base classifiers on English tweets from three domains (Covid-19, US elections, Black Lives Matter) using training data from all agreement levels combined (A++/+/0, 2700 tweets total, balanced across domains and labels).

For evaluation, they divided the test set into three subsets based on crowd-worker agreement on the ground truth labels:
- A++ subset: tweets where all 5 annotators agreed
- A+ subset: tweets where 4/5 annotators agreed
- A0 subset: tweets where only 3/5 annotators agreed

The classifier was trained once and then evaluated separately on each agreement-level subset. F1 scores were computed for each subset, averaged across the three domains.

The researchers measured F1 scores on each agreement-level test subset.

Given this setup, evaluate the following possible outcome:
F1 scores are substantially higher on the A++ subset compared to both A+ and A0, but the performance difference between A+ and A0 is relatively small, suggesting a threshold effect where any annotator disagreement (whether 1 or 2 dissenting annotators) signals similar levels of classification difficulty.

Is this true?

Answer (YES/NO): NO